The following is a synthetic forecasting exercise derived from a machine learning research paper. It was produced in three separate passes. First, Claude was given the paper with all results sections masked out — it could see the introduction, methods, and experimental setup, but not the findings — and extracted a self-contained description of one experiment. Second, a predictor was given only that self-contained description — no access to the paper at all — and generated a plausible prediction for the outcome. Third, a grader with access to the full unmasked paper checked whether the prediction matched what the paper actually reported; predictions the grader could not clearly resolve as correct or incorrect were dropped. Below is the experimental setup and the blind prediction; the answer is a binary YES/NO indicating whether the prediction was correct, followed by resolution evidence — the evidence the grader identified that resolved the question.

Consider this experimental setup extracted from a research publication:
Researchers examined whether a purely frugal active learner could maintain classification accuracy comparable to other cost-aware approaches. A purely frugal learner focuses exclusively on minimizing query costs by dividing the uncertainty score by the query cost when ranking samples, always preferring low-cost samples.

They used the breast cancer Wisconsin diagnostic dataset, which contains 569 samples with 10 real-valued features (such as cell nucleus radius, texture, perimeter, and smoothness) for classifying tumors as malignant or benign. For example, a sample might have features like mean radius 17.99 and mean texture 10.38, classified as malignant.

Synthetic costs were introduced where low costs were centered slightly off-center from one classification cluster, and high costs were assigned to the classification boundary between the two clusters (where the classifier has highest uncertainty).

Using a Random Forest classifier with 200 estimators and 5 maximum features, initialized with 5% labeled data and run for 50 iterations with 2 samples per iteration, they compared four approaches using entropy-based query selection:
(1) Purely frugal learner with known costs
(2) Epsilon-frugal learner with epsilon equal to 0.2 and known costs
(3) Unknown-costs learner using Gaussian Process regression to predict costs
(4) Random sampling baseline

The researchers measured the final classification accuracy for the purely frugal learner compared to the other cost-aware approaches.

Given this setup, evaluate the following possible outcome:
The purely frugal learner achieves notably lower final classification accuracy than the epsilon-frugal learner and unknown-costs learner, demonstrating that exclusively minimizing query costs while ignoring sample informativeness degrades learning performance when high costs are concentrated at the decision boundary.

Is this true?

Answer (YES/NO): YES